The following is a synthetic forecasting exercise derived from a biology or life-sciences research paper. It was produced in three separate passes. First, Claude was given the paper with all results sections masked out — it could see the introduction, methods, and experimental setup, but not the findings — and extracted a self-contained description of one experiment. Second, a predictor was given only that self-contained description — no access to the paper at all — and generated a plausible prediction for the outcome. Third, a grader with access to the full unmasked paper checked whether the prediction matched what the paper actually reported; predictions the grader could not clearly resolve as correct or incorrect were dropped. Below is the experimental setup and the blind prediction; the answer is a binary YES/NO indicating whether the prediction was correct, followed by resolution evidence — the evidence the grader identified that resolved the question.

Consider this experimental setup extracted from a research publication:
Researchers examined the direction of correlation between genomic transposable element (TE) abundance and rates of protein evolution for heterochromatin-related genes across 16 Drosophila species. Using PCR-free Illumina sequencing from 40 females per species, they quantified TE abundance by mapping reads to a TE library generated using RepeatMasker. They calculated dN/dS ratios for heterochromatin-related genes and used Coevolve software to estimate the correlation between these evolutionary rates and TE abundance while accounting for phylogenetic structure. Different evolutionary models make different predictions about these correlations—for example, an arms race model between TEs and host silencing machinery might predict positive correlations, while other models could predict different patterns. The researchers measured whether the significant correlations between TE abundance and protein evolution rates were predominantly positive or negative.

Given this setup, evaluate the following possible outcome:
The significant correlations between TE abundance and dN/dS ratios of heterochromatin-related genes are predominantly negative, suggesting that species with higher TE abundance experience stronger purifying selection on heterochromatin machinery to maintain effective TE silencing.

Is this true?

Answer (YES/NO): NO